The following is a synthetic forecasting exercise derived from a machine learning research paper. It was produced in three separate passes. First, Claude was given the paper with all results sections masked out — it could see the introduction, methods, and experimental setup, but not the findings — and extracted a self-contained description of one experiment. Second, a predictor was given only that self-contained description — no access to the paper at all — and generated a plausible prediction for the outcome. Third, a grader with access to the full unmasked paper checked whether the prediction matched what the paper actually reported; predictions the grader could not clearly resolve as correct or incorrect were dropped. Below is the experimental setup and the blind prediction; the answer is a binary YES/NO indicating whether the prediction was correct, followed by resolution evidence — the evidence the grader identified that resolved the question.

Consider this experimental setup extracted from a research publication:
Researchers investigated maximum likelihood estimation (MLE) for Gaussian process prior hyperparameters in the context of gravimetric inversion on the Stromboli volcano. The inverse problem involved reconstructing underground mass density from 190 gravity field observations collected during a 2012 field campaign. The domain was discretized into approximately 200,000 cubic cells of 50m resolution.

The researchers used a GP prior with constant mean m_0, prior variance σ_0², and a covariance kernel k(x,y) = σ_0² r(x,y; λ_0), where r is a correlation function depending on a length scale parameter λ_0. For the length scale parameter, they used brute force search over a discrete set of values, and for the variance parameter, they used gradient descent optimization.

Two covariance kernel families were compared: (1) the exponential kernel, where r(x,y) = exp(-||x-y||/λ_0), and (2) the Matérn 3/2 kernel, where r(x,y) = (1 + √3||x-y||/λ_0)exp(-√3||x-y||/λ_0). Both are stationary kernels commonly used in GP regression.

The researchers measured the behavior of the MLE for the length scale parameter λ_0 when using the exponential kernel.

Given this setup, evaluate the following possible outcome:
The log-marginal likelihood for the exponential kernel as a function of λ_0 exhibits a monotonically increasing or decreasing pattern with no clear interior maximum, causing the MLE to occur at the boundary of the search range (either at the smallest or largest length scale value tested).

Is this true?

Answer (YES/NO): YES